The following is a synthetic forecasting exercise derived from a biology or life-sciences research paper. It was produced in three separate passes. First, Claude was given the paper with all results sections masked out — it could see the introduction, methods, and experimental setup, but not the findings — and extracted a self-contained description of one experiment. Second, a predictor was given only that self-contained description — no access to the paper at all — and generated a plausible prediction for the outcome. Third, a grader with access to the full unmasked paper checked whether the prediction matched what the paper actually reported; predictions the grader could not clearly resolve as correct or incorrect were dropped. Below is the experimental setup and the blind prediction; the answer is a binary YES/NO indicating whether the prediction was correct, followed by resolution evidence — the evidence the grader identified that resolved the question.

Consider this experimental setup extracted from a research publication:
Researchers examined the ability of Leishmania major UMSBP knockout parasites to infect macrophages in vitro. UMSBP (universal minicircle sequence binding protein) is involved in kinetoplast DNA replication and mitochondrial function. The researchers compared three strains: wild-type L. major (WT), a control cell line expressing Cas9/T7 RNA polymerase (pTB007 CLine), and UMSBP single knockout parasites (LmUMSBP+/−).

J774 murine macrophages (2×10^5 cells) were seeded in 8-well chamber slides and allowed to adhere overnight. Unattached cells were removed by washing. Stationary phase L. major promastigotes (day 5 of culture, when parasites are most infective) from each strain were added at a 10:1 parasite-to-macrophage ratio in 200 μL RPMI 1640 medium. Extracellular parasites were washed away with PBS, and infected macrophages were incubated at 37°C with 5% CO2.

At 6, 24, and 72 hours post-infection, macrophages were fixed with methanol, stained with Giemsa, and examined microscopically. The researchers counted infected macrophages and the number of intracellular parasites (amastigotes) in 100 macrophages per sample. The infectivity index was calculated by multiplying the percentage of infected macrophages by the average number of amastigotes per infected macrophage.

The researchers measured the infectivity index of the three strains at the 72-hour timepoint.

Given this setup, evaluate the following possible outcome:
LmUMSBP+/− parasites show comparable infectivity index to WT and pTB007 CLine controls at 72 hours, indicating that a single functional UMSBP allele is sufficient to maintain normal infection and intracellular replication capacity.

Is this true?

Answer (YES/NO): NO